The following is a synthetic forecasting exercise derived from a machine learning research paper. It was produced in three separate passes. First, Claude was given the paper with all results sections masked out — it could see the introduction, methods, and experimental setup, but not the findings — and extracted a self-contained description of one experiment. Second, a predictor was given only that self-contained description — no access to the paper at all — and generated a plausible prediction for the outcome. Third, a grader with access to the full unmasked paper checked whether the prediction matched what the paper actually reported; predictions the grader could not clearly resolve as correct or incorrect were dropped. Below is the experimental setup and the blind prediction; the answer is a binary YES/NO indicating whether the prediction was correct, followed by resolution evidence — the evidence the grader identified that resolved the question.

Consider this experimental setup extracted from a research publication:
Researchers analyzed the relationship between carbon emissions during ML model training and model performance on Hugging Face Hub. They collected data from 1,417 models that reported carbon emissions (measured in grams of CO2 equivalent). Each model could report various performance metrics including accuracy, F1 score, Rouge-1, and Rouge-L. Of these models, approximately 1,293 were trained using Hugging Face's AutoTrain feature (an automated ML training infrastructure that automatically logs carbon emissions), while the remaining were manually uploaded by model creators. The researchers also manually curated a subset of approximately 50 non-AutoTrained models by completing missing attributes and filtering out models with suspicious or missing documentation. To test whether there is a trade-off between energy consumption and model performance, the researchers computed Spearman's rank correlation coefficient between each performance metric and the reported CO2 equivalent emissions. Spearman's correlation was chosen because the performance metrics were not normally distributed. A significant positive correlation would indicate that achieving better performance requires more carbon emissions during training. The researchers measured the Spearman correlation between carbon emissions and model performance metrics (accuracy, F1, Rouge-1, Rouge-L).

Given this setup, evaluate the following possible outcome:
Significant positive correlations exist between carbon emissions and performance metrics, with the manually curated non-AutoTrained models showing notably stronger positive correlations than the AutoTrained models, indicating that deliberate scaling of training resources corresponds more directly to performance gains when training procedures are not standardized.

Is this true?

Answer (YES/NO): NO